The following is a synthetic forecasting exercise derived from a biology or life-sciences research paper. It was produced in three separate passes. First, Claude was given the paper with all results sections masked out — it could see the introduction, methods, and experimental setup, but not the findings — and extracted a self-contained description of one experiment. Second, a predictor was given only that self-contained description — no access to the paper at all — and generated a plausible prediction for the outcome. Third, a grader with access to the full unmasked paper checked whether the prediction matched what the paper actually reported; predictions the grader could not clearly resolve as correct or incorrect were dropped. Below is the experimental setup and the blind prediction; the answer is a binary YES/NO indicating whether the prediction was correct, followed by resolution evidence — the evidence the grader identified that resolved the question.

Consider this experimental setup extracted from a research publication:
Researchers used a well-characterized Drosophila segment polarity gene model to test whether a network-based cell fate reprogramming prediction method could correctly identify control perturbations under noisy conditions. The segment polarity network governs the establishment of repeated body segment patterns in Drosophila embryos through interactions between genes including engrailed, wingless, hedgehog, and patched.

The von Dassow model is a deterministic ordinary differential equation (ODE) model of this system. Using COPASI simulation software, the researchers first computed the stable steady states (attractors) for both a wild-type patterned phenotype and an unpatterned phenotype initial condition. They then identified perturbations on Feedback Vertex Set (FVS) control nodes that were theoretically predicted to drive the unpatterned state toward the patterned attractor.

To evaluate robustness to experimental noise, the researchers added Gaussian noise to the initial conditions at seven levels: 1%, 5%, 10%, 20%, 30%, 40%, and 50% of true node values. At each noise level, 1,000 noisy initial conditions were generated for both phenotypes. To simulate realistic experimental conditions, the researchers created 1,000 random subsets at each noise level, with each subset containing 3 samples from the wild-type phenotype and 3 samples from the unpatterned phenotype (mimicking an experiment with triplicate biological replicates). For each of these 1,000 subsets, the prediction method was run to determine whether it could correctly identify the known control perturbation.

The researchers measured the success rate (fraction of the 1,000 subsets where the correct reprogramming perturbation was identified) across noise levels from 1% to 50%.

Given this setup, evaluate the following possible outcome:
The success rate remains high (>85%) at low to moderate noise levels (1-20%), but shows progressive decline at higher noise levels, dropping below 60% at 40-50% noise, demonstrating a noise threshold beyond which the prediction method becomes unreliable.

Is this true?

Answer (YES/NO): NO